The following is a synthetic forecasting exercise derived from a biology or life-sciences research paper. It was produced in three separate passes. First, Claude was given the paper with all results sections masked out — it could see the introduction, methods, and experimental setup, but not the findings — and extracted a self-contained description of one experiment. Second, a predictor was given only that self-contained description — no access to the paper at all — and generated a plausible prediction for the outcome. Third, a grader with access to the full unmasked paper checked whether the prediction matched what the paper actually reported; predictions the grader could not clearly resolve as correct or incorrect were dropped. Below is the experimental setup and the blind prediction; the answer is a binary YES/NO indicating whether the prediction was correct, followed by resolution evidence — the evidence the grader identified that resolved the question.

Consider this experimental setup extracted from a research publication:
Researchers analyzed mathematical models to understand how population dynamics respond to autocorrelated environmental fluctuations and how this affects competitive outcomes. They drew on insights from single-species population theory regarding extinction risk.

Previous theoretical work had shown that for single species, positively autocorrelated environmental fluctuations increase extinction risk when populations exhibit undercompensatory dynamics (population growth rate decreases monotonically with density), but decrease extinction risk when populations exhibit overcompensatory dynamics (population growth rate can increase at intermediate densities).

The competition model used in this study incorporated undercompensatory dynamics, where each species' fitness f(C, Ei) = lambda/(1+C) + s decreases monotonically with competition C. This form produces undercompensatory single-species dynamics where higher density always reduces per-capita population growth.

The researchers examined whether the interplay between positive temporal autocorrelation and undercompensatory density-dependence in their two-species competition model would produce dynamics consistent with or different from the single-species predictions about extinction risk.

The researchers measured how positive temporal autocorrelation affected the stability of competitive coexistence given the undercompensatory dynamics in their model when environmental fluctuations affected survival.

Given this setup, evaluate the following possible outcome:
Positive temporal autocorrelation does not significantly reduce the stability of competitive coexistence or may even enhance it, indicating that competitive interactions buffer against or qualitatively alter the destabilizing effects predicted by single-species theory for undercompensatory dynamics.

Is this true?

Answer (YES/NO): NO